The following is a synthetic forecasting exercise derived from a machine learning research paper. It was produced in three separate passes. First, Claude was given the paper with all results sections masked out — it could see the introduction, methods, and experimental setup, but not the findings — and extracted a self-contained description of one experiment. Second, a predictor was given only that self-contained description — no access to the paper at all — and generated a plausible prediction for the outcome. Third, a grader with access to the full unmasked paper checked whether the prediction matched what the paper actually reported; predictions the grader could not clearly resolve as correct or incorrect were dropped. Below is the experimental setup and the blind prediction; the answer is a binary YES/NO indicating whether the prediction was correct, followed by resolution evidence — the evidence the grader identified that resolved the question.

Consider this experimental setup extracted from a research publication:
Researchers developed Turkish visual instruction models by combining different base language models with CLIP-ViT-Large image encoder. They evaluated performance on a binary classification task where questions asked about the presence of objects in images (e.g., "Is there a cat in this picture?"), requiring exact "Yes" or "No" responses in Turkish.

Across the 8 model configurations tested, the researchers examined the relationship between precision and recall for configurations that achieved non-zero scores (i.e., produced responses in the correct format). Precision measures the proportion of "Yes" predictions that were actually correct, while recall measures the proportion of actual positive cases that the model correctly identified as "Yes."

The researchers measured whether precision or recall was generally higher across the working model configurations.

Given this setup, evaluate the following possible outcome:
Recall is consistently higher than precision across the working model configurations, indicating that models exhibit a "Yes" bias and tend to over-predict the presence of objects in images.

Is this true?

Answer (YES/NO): YES